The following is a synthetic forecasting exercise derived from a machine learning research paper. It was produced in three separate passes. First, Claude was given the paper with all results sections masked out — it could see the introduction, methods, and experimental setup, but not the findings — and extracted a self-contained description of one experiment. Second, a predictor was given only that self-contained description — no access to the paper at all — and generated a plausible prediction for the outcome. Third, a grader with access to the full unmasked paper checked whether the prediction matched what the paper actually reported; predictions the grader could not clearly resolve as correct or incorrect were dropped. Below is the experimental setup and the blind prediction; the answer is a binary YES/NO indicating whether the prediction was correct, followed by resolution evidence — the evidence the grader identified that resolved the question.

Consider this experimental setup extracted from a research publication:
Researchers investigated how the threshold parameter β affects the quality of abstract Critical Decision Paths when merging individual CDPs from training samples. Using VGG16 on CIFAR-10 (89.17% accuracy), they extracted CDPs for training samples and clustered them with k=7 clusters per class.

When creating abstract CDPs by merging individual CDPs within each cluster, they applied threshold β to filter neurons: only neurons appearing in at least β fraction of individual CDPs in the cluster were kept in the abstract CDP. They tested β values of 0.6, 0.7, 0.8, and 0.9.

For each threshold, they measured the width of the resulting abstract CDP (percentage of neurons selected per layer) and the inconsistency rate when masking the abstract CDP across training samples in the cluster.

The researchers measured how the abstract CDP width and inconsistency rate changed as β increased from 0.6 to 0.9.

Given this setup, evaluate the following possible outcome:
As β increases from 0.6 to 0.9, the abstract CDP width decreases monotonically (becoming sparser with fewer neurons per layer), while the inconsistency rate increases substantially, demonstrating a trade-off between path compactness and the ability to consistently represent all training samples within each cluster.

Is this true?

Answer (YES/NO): NO